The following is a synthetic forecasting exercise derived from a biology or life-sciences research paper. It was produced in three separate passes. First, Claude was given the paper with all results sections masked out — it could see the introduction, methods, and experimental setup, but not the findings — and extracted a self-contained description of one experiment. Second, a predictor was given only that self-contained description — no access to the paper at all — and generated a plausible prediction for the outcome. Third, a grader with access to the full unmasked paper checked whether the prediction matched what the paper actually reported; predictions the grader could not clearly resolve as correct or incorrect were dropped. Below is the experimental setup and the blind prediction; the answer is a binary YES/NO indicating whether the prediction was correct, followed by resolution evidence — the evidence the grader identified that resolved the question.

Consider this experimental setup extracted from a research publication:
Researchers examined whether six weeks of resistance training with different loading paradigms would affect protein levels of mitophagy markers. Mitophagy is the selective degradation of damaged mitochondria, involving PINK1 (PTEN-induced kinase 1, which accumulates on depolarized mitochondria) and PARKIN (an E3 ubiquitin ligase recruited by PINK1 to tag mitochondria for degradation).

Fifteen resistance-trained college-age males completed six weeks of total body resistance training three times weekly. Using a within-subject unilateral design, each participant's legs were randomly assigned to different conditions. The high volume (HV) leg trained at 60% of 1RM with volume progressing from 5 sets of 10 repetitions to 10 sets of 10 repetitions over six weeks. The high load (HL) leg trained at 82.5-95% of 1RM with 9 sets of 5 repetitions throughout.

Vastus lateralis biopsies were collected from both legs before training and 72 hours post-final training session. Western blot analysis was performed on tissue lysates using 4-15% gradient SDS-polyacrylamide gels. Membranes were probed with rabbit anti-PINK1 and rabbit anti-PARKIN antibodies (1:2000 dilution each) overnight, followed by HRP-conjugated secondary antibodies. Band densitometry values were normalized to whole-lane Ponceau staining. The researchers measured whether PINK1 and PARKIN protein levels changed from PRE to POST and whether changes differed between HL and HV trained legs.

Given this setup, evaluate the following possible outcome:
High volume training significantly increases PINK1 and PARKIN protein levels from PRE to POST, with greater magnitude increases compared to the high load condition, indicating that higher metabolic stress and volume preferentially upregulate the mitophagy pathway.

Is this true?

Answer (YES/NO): NO